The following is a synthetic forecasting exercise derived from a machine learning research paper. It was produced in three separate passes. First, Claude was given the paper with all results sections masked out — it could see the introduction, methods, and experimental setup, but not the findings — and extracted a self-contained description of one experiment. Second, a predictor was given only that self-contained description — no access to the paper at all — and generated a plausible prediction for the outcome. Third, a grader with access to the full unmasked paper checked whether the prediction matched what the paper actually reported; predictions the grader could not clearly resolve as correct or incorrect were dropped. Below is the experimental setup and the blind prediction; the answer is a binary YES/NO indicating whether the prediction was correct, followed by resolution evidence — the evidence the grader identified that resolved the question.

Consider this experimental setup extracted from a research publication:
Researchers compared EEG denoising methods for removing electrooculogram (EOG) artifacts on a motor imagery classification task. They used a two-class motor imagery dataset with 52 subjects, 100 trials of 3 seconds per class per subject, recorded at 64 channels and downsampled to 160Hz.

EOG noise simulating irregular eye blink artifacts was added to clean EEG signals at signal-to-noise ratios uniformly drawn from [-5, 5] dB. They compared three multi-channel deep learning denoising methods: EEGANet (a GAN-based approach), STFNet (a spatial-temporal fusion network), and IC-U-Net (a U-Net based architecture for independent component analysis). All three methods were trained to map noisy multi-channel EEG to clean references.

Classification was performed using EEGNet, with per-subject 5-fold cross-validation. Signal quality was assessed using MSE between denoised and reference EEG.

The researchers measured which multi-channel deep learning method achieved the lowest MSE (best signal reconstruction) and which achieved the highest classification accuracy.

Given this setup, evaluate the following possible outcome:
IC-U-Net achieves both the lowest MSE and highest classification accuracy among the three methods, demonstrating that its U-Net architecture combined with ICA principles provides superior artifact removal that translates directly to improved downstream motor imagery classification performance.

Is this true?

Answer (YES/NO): NO